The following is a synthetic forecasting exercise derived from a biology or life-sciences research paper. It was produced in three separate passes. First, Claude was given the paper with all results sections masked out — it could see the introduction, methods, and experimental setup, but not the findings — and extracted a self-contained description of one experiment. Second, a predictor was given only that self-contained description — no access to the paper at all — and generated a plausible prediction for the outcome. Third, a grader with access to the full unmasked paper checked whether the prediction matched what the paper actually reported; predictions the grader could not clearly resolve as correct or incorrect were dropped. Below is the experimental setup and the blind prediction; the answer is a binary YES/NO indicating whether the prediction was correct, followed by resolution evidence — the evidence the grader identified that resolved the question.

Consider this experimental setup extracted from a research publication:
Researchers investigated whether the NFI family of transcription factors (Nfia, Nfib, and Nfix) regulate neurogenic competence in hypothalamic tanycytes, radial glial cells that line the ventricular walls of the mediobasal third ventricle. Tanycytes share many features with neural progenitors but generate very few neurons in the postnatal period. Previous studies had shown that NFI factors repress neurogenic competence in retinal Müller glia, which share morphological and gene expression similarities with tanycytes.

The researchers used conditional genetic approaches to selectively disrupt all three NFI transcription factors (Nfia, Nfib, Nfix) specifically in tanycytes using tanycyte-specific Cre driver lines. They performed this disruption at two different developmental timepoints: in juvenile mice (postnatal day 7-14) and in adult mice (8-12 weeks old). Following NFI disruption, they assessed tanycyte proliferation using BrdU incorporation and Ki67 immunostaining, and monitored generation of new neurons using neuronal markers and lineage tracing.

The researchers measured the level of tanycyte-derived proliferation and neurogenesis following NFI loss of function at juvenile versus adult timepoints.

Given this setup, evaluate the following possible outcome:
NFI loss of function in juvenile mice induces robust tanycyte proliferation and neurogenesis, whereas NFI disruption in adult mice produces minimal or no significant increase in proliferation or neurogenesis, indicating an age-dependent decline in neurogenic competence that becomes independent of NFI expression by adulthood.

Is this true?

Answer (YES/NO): NO